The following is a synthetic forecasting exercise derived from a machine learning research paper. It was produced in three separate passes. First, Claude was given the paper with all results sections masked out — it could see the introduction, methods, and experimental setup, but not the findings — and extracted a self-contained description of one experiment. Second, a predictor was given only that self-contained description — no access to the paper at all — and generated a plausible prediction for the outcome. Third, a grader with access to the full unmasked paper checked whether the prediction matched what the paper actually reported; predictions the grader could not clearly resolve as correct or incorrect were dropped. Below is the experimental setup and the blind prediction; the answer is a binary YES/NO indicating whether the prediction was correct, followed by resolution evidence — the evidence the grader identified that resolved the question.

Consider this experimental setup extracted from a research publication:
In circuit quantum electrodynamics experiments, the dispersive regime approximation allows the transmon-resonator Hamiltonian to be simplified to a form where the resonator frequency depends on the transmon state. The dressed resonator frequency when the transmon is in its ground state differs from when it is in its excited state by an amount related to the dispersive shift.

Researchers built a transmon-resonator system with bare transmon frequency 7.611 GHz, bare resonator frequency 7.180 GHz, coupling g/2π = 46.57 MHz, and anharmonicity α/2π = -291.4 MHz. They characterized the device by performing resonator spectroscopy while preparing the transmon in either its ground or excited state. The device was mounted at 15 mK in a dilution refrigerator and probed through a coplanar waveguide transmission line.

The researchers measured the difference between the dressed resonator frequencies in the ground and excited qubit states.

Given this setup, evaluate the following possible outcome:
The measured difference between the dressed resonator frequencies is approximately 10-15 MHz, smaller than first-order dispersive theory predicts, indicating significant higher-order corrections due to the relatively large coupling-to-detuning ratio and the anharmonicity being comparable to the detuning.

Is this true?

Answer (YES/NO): NO